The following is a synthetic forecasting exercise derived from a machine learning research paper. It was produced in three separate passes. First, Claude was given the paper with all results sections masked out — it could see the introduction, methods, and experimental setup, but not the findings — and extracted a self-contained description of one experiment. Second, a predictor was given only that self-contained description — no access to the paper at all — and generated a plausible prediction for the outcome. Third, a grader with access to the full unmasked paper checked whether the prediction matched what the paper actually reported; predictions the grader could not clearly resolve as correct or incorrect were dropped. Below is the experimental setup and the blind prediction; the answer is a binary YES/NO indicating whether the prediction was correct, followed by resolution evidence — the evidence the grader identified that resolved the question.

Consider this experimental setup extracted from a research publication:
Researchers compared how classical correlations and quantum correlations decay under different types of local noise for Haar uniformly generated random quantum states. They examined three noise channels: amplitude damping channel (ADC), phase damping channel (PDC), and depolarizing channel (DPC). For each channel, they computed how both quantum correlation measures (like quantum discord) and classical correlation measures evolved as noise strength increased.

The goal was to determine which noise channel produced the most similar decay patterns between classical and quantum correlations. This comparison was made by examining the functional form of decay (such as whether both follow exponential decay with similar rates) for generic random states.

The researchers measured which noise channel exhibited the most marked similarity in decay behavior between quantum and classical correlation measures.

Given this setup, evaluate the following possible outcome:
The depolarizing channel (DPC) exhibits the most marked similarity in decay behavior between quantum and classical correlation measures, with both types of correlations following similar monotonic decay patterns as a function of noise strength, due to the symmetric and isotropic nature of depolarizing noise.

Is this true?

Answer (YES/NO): YES